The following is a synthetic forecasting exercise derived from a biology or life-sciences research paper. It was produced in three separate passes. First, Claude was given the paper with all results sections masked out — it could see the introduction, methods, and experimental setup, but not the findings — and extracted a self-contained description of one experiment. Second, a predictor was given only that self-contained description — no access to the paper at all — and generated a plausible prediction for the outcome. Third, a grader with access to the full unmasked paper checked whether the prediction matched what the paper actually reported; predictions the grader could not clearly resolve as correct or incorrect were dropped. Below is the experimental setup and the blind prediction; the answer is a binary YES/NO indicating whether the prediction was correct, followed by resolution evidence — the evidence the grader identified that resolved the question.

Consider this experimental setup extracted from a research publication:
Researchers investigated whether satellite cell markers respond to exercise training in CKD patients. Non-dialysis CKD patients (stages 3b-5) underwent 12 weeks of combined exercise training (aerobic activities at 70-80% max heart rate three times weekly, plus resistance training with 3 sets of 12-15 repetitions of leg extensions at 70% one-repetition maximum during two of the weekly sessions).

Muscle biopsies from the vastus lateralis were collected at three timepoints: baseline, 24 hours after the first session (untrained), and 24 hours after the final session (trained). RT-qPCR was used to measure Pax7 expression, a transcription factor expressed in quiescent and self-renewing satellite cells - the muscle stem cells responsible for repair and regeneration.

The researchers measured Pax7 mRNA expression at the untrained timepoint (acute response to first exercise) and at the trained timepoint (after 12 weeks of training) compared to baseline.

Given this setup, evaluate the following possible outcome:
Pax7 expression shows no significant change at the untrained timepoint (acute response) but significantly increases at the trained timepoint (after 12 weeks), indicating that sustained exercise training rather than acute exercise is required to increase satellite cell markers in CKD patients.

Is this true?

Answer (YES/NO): NO